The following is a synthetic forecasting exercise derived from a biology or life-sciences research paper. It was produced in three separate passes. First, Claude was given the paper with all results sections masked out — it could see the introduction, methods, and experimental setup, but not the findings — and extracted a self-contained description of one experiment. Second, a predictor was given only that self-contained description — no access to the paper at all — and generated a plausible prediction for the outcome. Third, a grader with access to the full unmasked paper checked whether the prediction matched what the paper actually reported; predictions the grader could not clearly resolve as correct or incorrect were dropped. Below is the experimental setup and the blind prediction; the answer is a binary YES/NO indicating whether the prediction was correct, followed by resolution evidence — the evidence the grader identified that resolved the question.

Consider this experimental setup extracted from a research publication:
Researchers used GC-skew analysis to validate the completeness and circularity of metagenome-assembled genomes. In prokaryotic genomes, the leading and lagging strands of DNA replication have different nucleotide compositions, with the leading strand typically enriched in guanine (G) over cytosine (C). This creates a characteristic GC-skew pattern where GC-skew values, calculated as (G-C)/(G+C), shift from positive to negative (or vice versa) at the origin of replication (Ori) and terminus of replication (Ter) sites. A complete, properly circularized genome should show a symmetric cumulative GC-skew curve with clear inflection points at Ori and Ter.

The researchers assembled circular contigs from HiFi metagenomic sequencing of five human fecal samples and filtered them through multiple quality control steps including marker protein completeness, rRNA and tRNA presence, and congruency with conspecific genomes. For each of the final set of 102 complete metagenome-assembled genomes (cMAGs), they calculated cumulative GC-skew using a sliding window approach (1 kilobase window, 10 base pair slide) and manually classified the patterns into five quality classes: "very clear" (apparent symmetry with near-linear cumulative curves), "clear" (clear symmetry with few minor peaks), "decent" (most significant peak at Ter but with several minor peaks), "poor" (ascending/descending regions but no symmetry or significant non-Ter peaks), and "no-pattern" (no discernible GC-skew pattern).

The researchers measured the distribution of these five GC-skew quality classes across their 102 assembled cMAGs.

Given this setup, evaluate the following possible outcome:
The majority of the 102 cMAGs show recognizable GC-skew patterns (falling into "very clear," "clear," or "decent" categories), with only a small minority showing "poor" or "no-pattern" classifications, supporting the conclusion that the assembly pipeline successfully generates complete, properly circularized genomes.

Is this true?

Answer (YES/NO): NO